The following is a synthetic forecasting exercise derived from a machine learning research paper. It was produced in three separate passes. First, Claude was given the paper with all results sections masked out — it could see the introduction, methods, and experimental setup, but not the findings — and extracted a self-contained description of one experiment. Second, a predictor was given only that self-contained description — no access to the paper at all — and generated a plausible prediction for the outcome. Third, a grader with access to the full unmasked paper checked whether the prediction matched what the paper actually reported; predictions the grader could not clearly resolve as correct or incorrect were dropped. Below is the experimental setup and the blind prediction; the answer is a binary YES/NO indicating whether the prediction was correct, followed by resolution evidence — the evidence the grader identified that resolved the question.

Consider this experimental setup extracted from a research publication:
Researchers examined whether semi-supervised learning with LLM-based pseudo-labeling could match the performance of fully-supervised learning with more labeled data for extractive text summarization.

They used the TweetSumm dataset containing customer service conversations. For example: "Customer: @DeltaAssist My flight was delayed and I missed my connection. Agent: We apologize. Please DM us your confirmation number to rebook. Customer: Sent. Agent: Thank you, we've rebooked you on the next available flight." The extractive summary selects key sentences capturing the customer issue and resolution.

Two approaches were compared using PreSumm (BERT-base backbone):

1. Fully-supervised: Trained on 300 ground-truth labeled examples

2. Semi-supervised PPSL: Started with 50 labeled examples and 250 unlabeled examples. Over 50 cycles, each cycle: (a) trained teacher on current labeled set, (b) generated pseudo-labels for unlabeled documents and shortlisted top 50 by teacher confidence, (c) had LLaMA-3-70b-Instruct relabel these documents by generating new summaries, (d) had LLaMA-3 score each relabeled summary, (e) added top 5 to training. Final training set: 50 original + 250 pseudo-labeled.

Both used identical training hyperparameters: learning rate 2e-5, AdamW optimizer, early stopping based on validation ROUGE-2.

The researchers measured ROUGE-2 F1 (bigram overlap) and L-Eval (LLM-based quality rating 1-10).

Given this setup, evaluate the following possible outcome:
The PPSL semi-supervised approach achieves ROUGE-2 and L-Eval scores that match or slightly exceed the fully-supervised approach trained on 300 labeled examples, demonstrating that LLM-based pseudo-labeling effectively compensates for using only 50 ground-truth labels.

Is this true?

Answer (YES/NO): NO